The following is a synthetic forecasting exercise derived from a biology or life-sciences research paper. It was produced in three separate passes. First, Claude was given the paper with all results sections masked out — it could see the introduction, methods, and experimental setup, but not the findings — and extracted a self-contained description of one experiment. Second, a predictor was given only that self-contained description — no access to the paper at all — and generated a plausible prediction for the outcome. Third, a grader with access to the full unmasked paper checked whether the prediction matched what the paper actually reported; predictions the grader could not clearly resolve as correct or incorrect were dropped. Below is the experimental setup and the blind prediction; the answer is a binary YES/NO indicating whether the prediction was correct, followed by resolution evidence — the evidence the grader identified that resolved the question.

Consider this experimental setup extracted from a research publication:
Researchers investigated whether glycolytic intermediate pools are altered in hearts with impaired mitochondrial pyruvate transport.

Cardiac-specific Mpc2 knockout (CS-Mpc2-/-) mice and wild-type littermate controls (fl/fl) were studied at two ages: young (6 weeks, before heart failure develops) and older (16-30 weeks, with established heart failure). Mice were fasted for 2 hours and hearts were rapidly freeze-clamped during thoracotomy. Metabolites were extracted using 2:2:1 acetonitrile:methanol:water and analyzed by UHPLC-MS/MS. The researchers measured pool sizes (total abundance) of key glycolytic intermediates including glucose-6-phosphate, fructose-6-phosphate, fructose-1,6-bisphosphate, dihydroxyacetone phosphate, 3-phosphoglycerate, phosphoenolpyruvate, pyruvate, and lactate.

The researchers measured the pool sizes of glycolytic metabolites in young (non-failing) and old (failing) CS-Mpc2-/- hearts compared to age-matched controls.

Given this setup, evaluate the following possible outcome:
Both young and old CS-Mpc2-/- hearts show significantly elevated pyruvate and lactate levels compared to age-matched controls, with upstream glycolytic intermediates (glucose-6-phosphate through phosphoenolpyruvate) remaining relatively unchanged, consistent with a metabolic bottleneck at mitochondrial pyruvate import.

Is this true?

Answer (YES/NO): NO